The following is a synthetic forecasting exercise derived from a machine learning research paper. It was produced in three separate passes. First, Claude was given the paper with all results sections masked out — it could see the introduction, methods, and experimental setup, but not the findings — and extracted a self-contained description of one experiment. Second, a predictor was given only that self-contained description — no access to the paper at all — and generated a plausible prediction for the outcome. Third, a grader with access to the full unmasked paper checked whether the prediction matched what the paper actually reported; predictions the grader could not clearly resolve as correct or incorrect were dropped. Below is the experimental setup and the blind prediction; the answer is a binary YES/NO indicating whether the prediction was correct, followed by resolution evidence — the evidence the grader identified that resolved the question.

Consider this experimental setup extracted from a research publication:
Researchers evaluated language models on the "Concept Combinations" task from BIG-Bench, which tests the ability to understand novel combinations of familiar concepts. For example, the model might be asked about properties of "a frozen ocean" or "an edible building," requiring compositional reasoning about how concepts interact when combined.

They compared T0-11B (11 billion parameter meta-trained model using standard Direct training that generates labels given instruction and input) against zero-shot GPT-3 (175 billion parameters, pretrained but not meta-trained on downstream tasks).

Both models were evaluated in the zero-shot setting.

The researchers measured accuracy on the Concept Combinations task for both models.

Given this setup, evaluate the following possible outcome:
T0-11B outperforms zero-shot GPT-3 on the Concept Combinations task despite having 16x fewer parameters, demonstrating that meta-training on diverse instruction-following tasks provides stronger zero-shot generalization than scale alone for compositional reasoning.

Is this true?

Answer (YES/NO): YES